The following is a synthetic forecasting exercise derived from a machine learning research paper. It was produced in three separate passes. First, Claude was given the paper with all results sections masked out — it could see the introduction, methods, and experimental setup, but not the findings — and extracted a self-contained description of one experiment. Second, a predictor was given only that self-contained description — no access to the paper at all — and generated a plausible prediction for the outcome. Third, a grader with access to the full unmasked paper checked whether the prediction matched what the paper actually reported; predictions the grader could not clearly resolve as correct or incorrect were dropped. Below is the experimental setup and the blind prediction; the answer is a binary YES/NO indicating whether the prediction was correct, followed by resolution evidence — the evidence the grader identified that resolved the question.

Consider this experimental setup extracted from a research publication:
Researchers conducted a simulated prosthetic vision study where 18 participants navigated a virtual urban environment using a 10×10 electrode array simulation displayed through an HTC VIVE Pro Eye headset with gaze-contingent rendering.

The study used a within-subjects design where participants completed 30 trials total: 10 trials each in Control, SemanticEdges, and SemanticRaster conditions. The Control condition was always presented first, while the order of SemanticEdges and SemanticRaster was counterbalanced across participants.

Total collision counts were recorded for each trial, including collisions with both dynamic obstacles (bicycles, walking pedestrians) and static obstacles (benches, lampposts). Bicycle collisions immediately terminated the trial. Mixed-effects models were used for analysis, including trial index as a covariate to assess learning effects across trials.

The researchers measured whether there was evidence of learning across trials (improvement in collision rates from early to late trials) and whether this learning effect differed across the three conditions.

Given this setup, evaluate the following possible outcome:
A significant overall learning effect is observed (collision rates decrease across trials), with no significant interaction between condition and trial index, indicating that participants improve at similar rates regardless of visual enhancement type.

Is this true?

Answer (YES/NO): NO